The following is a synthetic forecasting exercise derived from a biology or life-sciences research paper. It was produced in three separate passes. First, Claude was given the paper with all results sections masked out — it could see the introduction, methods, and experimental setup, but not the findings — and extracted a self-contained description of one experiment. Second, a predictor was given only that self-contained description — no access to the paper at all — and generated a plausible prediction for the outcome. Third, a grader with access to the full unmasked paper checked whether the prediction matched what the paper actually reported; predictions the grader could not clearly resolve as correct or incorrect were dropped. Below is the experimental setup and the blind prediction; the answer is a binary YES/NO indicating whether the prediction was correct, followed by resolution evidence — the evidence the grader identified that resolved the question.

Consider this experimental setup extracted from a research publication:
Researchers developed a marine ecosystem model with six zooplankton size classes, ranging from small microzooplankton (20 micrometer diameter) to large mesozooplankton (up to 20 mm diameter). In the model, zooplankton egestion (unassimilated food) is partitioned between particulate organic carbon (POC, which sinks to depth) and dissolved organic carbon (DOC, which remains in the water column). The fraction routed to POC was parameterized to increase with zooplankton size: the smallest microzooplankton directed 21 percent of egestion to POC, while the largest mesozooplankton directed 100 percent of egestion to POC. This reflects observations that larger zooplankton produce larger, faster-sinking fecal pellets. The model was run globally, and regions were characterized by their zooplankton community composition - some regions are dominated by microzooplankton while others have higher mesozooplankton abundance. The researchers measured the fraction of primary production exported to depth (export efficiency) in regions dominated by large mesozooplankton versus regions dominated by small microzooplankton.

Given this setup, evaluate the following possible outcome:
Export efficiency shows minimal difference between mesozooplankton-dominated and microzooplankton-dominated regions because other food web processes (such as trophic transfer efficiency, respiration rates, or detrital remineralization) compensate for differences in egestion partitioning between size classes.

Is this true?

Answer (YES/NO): NO